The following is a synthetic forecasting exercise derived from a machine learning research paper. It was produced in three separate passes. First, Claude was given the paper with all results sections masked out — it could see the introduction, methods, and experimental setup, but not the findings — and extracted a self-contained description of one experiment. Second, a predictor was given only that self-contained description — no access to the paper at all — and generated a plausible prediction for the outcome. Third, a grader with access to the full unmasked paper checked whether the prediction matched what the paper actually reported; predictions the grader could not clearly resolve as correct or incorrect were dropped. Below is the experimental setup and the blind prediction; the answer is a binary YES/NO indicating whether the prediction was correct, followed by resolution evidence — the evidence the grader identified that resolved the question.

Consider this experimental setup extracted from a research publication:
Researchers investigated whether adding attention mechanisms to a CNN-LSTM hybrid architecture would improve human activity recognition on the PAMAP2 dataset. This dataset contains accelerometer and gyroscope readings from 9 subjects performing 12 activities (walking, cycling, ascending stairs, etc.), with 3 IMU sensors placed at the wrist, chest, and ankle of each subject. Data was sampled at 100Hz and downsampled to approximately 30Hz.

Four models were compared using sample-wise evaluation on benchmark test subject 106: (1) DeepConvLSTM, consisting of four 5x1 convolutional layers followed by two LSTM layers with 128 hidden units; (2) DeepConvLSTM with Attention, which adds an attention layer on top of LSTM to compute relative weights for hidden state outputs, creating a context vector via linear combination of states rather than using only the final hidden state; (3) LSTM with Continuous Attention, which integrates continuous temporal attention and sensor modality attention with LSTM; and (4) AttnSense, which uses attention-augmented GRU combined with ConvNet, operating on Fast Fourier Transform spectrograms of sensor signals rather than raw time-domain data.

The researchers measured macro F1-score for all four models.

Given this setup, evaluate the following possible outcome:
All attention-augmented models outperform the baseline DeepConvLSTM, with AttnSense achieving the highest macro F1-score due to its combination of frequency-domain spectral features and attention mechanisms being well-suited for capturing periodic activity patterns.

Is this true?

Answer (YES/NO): NO